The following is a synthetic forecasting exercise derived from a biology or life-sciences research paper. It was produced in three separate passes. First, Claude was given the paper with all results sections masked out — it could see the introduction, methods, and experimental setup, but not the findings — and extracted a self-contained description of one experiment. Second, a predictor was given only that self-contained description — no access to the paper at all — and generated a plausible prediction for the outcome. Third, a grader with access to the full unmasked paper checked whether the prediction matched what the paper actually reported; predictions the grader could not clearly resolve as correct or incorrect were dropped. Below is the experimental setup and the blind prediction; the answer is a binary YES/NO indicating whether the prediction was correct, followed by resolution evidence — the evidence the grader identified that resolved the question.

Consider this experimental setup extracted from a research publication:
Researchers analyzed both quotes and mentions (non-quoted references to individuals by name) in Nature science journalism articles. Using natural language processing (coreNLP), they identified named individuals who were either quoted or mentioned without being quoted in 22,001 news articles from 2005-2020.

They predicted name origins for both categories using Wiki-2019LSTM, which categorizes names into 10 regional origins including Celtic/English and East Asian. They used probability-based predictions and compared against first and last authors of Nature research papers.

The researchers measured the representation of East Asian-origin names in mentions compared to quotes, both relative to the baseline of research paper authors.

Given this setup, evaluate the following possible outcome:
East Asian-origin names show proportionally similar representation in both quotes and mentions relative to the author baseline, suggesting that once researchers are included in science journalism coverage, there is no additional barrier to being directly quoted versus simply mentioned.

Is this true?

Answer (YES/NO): YES